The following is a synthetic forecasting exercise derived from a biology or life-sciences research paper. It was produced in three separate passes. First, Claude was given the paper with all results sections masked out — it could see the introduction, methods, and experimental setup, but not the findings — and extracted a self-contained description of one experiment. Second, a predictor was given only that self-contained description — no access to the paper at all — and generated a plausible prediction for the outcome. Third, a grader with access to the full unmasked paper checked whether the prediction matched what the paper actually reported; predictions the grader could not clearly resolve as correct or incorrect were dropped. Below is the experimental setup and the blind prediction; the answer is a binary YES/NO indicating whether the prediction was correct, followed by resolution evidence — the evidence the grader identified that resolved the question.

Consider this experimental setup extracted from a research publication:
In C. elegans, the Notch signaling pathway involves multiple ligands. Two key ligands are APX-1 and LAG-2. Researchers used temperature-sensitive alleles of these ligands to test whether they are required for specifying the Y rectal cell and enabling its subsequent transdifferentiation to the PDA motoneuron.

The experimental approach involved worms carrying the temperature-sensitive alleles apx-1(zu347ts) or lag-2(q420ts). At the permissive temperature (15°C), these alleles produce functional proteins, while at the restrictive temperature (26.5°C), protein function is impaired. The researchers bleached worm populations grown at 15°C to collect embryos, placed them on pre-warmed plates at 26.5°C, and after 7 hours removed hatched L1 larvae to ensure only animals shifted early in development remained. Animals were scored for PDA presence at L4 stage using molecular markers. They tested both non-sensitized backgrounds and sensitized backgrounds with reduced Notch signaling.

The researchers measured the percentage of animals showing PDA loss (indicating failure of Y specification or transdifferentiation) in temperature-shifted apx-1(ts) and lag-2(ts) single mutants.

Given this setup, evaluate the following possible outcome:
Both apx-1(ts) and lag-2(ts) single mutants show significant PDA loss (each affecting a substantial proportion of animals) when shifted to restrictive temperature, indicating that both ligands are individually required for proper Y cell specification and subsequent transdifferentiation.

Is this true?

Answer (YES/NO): YES